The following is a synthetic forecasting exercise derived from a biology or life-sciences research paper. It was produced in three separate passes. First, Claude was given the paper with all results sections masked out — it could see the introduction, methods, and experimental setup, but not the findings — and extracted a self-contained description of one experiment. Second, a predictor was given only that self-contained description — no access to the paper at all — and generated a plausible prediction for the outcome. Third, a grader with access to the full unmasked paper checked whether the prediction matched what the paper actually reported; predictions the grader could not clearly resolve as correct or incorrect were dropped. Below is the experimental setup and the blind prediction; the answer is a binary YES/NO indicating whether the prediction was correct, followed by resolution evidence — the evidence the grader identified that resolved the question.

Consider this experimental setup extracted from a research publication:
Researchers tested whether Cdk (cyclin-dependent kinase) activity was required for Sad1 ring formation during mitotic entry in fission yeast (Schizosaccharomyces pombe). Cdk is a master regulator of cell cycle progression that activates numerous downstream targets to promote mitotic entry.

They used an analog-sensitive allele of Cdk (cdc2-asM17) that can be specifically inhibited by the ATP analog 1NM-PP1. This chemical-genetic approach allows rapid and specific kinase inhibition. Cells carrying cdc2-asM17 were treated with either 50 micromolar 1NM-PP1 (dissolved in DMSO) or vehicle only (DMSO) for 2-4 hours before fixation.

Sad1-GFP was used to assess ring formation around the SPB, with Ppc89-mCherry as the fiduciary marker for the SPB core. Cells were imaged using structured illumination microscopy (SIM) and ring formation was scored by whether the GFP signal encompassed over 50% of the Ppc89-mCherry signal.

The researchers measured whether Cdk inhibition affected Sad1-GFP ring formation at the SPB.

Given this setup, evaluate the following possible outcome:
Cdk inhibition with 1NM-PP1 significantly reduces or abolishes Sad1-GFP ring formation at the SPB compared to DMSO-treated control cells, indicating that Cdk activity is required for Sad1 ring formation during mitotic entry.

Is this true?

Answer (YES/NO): NO